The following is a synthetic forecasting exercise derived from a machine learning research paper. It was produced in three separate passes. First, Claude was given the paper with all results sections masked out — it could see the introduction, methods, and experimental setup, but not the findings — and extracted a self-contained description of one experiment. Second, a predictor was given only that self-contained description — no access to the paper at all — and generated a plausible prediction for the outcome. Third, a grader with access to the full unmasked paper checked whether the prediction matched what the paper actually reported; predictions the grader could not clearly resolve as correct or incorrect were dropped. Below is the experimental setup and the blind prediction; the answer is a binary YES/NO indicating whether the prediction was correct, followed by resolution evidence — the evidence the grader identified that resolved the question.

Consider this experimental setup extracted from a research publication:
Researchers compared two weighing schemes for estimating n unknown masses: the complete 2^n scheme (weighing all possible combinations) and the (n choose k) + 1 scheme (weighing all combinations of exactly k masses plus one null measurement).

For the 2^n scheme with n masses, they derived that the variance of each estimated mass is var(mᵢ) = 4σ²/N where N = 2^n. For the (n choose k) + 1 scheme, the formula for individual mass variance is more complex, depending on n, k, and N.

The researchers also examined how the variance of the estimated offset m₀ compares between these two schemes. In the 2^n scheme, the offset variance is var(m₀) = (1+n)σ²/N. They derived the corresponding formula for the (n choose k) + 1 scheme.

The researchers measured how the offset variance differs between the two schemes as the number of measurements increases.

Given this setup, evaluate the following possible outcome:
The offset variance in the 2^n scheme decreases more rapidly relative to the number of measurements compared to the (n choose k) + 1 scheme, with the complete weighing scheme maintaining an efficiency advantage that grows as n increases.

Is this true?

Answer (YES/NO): YES